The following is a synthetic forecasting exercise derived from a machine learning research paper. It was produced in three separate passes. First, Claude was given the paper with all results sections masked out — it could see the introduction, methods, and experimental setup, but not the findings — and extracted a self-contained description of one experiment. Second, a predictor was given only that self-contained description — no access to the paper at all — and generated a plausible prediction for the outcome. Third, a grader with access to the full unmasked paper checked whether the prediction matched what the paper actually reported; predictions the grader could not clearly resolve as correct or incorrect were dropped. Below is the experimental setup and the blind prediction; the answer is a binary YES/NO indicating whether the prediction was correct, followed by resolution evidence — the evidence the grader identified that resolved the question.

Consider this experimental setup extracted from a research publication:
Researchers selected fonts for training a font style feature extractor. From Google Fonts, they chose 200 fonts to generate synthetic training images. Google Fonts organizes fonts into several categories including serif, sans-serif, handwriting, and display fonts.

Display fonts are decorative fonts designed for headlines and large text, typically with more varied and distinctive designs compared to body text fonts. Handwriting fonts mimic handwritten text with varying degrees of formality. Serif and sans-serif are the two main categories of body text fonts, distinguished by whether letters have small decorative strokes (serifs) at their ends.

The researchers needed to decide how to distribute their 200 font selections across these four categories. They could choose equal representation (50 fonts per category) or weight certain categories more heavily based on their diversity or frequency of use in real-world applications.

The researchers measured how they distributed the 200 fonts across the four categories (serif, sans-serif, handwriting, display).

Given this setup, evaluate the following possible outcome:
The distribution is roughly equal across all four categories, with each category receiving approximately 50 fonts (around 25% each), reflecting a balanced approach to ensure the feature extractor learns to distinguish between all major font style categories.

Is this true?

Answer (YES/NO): NO